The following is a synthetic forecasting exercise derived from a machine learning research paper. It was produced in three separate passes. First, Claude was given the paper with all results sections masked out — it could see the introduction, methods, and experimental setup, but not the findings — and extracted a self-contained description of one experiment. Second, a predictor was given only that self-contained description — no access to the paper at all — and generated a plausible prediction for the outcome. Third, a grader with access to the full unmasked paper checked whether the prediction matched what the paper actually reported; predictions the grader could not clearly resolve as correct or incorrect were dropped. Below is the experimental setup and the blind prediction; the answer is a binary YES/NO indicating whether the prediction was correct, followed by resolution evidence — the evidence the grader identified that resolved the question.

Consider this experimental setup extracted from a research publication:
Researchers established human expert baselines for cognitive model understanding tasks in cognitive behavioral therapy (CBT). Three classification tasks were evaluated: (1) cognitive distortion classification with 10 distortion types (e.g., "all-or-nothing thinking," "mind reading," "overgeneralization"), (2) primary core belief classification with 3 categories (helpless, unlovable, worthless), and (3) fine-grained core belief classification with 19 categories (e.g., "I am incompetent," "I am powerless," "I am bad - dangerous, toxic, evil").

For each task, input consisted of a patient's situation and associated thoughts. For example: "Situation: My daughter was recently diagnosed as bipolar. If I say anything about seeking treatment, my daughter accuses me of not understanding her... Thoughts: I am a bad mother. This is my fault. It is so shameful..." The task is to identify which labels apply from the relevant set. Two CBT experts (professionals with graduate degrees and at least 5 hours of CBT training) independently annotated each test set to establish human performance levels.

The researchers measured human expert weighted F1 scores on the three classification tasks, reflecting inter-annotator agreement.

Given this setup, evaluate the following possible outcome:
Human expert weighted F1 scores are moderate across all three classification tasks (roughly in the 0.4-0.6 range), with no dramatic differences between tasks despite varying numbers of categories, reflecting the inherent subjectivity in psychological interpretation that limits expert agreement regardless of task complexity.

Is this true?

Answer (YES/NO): NO